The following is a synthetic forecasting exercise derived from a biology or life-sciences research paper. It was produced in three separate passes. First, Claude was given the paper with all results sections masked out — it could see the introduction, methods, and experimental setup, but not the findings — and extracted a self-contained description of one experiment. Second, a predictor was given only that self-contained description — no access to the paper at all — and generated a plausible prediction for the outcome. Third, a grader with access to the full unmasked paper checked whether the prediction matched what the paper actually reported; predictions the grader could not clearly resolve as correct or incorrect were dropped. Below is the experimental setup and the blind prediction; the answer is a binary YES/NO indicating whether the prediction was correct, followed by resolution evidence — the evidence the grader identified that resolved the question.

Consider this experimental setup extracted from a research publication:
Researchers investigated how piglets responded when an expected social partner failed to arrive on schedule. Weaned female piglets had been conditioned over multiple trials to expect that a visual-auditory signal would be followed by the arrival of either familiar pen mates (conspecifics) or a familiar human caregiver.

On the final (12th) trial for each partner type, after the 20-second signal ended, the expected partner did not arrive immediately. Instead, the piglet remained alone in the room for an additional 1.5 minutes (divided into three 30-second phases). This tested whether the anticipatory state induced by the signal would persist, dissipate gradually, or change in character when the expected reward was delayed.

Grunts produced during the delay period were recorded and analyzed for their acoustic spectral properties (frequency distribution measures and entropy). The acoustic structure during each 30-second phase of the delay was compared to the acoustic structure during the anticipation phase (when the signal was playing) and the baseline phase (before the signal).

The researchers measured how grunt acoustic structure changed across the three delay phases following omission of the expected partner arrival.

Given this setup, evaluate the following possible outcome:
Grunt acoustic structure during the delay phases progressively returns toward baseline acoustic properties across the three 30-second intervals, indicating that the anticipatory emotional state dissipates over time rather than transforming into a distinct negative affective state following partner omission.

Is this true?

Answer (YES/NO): NO